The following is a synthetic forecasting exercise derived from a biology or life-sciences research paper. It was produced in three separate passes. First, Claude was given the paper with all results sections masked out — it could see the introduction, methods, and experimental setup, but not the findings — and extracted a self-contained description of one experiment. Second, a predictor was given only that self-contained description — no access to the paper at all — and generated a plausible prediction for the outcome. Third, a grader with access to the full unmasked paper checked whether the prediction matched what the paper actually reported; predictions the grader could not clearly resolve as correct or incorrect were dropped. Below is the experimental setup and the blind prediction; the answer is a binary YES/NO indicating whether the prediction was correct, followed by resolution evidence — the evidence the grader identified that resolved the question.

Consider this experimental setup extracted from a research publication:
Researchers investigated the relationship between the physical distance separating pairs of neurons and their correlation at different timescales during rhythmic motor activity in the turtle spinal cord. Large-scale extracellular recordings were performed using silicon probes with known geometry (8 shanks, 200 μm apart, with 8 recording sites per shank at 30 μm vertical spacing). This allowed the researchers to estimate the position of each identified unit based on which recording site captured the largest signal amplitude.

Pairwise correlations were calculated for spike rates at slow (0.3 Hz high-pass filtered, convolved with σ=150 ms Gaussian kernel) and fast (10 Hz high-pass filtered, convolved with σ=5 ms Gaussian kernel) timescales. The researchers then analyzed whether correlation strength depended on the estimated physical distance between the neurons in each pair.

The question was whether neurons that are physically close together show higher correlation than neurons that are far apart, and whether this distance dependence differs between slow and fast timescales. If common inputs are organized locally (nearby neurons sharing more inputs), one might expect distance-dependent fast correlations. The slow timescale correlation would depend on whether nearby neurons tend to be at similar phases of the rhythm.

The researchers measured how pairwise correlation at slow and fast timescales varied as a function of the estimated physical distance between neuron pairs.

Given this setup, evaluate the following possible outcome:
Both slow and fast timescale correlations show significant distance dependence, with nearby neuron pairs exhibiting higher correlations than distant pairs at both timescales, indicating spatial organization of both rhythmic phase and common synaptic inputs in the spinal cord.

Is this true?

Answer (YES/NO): NO